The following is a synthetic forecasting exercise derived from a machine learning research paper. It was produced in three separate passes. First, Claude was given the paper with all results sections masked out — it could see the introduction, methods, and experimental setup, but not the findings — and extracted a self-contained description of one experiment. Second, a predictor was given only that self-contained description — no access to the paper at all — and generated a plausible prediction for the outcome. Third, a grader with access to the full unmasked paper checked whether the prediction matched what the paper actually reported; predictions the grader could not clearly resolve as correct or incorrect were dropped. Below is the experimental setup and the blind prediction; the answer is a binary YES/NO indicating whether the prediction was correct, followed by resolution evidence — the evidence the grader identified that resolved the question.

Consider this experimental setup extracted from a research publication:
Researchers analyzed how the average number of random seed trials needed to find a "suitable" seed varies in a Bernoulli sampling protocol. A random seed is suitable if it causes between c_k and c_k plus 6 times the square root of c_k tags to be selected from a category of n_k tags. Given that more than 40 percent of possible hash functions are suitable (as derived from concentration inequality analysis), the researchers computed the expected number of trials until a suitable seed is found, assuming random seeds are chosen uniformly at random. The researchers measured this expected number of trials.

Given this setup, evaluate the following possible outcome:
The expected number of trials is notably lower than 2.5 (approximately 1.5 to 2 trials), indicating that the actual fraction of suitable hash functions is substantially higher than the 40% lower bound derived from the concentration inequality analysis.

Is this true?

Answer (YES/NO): NO